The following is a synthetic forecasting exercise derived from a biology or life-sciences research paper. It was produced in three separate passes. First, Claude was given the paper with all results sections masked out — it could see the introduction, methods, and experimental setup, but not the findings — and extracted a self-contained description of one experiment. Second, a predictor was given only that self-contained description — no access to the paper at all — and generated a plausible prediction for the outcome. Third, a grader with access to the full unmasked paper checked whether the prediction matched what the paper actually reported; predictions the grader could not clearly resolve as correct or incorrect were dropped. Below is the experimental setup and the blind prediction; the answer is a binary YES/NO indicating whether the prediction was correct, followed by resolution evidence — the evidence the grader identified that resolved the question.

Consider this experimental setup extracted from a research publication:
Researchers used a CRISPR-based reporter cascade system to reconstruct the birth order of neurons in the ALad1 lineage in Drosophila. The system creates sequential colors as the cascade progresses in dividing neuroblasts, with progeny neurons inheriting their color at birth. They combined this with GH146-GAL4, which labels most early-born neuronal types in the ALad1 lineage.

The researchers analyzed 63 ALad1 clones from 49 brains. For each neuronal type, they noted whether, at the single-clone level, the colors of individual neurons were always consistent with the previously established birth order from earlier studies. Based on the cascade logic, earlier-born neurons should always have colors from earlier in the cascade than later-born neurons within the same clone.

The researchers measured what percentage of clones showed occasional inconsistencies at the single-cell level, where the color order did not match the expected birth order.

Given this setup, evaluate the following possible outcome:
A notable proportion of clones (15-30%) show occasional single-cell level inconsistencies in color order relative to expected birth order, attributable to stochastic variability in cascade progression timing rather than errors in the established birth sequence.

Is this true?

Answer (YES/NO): YES